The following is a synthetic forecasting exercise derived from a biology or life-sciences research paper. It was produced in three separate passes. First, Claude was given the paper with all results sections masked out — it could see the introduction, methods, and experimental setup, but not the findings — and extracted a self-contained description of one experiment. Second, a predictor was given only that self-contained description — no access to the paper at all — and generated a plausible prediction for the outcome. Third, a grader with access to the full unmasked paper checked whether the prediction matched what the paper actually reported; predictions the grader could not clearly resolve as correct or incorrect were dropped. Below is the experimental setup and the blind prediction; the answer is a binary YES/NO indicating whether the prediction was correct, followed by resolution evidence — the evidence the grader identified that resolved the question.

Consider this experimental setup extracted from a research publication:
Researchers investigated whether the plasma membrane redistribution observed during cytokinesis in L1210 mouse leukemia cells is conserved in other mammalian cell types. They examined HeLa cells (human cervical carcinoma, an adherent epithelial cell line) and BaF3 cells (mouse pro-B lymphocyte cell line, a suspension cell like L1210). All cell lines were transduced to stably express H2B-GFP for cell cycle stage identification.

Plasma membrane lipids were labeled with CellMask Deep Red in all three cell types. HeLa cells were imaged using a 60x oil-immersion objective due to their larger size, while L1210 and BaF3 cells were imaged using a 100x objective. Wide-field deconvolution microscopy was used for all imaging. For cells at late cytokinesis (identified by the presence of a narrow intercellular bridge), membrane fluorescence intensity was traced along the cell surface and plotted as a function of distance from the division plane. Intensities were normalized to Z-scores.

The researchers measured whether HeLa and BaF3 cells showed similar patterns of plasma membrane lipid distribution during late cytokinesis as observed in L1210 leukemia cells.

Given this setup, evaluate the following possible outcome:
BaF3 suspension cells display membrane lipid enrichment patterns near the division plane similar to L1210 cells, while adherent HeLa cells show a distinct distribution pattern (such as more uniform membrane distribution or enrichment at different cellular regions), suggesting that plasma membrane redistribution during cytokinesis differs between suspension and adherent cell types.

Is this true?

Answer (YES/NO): NO